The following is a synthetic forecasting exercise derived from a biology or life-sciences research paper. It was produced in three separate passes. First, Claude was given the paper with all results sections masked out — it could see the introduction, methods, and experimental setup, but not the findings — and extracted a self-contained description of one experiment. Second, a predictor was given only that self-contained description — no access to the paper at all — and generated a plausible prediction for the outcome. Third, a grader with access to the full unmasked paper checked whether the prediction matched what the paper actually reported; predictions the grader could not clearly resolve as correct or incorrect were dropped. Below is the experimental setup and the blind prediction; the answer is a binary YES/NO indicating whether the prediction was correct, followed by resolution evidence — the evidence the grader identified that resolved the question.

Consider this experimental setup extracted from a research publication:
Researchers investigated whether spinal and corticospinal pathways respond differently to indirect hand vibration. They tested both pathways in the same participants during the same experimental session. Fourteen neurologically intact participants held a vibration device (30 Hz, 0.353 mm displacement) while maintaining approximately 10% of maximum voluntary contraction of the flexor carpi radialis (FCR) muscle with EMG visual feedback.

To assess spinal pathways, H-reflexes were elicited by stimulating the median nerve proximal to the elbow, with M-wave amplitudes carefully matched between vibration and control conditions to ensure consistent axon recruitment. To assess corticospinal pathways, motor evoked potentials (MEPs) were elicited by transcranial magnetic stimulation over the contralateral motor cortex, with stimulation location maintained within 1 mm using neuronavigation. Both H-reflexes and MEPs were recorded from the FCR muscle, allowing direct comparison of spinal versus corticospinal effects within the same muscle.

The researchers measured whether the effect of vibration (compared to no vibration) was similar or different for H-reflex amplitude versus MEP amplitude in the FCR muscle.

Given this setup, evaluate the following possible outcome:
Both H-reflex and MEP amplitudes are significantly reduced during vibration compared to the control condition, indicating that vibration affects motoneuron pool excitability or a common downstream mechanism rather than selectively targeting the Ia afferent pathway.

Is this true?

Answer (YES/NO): NO